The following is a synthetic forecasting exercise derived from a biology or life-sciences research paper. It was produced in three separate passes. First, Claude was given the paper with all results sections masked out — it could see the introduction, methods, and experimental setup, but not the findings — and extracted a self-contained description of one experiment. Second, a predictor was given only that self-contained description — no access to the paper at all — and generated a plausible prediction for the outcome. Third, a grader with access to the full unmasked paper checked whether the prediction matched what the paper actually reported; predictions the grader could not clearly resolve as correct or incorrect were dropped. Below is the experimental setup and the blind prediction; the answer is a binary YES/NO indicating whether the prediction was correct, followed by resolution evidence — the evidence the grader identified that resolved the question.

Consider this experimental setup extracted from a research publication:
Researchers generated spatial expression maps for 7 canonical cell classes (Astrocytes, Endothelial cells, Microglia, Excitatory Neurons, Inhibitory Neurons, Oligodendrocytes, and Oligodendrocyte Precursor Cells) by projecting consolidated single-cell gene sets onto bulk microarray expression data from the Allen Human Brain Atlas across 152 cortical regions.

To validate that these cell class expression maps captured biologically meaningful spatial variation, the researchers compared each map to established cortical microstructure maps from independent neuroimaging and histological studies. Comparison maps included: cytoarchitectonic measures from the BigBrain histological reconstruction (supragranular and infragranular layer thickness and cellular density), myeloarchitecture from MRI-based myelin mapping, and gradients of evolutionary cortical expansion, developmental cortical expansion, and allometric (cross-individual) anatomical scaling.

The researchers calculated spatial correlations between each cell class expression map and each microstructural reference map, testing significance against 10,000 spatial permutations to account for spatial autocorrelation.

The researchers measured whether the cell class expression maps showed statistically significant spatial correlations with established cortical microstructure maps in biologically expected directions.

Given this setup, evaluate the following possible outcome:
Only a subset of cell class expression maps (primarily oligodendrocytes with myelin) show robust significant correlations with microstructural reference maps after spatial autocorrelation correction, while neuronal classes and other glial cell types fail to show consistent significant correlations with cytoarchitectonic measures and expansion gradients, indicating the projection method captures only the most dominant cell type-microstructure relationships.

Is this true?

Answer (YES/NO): NO